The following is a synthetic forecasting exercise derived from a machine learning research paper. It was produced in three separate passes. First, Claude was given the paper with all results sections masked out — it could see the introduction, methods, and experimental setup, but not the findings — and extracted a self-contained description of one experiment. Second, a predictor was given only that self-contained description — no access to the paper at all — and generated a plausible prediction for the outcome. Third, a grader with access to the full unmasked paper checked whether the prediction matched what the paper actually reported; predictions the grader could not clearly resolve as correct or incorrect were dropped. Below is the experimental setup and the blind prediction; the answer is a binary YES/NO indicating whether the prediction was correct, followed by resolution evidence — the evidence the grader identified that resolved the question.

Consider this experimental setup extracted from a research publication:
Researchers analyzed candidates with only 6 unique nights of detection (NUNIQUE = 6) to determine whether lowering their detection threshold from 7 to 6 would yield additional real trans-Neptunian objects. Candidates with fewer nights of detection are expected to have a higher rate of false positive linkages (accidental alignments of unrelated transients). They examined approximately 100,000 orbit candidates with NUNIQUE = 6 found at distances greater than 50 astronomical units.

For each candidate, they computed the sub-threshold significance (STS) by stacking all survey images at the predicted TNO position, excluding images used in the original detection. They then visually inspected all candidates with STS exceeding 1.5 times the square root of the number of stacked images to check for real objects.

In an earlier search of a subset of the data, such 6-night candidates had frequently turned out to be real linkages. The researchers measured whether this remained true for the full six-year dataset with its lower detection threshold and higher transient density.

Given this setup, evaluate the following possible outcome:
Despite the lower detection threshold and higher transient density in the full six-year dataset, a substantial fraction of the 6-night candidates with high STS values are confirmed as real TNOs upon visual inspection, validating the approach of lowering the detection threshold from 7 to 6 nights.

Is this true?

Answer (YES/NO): NO